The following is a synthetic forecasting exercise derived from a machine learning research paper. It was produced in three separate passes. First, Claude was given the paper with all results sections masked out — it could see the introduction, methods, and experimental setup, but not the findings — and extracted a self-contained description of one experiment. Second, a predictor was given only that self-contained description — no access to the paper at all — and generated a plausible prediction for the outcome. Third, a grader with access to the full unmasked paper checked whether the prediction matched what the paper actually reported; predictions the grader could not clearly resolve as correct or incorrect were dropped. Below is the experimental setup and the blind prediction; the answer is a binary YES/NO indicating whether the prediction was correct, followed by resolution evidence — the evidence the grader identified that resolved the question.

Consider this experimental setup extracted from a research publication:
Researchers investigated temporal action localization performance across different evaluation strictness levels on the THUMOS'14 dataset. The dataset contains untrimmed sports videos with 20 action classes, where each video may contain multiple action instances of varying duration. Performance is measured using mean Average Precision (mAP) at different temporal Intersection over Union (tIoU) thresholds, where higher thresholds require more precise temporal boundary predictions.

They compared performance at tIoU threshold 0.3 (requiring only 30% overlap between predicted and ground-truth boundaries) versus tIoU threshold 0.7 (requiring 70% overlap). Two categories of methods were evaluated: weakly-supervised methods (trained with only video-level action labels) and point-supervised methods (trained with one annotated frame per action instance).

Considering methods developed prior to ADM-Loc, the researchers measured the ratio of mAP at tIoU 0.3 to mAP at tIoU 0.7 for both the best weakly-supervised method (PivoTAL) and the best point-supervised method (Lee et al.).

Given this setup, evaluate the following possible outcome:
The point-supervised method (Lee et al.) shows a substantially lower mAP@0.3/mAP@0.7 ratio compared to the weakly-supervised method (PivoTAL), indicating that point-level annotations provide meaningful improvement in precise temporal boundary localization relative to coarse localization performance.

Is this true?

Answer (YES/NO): YES